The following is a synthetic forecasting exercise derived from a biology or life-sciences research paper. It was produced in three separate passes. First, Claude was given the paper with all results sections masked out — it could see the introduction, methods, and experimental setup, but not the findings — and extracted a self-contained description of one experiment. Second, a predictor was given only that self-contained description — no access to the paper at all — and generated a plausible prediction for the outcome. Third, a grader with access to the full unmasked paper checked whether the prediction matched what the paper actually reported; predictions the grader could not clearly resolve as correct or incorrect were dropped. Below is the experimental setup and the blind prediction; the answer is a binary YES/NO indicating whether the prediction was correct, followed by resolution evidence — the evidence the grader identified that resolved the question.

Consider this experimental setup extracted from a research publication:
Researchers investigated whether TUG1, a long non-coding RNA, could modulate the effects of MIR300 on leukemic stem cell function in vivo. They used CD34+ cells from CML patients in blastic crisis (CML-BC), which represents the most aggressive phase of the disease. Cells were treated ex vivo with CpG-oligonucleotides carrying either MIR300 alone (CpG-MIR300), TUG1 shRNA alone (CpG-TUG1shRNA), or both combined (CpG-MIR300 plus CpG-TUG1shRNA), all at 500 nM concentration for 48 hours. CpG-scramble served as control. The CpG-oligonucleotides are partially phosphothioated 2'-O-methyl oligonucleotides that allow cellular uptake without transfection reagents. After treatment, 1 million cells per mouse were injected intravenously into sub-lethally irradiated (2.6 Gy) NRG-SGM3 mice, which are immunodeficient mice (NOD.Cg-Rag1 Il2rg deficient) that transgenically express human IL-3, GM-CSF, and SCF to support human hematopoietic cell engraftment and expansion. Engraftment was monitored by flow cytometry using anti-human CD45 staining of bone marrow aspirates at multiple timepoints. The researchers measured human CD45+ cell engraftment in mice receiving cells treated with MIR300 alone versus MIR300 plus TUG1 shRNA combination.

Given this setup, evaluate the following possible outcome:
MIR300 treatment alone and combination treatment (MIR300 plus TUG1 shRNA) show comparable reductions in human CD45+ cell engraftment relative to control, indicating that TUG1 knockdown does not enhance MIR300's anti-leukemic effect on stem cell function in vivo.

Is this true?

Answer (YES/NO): NO